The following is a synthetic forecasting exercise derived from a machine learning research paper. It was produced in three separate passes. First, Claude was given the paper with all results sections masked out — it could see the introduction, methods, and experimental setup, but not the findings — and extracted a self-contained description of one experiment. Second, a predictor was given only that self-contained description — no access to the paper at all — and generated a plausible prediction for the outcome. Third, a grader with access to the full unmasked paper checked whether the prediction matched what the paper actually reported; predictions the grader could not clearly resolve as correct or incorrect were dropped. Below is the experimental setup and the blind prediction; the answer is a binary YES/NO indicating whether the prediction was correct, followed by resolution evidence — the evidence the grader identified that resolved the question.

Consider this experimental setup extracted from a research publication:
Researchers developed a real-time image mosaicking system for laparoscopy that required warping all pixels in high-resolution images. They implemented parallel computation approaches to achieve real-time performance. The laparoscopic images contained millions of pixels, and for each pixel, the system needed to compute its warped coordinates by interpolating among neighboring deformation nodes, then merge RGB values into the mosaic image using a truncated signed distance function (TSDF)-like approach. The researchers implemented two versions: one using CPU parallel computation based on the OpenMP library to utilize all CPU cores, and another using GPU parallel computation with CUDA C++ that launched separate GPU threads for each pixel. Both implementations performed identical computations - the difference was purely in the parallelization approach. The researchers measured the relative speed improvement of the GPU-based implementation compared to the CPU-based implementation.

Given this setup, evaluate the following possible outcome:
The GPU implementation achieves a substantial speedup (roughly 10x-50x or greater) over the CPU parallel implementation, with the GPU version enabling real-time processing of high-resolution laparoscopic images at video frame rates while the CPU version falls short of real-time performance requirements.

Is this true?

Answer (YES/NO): NO